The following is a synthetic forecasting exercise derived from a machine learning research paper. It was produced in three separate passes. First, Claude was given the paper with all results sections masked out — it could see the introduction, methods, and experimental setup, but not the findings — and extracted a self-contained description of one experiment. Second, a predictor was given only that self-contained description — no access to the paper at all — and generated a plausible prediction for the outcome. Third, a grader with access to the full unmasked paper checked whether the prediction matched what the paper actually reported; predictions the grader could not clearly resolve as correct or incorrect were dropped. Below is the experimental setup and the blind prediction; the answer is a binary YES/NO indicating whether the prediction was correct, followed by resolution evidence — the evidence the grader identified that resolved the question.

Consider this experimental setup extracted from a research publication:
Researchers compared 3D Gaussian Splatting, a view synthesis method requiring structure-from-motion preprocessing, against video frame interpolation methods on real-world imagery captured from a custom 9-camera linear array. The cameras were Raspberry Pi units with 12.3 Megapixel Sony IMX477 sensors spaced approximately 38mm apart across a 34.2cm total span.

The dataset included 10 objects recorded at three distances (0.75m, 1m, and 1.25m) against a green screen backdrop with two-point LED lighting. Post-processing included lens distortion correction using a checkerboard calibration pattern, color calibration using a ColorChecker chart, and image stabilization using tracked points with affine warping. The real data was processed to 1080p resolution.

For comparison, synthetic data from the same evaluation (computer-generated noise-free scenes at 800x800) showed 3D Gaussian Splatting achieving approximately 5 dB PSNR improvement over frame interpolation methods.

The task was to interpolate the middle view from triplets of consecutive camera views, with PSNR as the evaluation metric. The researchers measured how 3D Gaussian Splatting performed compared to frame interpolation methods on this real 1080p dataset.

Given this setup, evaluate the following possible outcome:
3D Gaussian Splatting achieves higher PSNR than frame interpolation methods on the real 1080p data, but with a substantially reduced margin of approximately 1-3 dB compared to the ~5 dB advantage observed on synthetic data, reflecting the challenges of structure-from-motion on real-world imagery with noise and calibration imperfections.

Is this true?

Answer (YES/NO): NO